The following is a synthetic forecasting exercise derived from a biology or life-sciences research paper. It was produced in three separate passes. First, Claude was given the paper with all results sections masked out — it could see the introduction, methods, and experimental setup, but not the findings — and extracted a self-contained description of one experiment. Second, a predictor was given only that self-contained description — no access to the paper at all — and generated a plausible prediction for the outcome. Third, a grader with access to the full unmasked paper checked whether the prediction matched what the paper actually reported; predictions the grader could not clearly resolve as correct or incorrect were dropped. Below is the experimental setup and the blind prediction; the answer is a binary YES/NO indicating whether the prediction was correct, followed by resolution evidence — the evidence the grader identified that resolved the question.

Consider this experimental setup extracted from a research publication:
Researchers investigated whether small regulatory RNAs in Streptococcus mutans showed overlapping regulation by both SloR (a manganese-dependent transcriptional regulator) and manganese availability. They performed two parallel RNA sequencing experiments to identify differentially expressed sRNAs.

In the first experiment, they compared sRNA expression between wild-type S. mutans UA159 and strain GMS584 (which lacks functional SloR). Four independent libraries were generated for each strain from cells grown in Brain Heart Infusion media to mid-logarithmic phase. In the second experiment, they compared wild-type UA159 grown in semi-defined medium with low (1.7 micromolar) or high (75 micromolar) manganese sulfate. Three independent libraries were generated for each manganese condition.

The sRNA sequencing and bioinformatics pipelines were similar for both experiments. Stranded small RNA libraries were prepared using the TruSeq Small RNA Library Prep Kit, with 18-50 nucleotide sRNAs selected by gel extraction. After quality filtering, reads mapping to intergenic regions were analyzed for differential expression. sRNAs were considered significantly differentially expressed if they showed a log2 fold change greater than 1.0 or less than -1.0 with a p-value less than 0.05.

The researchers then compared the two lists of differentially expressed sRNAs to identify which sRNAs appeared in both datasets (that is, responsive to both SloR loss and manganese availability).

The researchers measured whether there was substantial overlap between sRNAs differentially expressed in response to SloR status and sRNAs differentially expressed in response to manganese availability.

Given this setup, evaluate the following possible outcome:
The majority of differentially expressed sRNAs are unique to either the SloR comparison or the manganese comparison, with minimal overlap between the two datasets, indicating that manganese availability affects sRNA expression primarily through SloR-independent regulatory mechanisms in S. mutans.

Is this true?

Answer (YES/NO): YES